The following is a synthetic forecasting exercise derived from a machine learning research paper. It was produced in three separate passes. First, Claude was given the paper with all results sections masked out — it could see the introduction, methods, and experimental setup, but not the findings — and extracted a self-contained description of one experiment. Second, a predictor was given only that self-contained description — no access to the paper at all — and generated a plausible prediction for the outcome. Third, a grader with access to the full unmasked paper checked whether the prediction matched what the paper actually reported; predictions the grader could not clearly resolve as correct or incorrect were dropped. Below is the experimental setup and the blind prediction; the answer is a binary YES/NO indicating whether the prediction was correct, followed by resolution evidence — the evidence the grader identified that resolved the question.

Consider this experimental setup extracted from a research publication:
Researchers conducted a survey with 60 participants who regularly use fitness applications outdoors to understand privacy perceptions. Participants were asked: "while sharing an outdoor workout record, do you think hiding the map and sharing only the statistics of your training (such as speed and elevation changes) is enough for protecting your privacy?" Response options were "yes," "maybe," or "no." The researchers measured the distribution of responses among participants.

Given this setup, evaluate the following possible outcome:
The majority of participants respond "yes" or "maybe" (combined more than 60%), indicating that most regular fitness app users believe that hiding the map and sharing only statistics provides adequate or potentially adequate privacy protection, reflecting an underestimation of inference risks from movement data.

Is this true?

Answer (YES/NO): YES